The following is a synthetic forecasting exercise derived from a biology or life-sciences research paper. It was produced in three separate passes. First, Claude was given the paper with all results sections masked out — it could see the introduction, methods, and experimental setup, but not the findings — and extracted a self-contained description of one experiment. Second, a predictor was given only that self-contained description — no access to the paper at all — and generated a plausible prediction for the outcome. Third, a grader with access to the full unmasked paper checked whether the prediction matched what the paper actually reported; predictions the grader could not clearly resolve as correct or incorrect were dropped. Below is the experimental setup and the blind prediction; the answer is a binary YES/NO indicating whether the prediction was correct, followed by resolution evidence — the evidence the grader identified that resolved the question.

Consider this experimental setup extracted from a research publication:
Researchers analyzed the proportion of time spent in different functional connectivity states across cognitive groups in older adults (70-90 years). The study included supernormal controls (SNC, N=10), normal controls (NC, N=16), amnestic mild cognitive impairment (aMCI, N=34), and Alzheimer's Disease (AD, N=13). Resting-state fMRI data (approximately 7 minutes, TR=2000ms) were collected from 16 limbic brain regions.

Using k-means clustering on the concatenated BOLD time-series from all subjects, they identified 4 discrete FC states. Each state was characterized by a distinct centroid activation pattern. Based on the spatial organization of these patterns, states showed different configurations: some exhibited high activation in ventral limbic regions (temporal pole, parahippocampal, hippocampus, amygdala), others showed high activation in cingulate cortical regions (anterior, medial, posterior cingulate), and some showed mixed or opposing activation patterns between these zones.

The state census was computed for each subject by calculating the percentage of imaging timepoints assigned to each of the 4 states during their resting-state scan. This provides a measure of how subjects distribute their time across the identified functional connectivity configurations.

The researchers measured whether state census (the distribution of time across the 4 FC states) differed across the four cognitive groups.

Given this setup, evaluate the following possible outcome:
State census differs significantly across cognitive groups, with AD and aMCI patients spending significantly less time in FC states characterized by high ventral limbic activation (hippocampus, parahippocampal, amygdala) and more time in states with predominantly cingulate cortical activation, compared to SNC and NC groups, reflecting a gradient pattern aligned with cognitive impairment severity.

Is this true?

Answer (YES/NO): NO